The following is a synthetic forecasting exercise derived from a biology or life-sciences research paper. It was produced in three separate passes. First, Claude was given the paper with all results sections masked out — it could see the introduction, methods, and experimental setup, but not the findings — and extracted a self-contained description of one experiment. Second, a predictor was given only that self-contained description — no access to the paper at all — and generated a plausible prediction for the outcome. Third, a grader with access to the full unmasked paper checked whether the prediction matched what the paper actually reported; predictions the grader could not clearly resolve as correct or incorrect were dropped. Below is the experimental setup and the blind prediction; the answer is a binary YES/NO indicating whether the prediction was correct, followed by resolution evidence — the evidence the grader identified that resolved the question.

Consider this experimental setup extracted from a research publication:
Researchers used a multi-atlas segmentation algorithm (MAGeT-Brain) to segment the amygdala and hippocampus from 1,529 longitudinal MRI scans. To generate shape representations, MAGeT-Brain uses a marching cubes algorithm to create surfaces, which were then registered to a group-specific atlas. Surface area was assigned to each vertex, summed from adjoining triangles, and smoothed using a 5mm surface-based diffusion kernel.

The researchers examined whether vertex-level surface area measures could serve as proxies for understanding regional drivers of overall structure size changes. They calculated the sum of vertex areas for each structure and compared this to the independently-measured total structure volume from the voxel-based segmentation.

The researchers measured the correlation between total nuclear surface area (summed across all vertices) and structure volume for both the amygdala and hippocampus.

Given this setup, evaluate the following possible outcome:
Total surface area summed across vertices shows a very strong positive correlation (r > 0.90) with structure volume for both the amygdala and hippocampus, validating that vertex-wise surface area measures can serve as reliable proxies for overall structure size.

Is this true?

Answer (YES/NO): NO